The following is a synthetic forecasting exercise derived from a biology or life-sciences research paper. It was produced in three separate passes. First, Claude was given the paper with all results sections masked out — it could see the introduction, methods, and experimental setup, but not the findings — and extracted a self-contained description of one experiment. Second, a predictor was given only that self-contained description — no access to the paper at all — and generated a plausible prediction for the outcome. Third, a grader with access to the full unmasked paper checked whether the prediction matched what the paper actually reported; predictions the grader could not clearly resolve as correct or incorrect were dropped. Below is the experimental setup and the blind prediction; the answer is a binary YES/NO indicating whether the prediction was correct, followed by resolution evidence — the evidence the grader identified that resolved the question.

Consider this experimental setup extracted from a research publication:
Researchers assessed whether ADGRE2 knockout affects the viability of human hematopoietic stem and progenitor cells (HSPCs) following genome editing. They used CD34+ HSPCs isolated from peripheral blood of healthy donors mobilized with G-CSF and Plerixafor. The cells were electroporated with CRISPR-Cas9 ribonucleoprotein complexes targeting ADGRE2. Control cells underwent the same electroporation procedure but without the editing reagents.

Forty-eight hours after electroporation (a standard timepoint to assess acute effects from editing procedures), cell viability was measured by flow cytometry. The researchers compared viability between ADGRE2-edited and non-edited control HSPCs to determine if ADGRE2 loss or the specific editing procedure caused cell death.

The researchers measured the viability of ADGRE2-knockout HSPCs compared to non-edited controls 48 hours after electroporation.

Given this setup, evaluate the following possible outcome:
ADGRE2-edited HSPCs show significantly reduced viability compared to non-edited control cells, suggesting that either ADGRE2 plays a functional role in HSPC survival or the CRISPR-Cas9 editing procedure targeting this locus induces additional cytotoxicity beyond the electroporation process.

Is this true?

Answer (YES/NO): NO